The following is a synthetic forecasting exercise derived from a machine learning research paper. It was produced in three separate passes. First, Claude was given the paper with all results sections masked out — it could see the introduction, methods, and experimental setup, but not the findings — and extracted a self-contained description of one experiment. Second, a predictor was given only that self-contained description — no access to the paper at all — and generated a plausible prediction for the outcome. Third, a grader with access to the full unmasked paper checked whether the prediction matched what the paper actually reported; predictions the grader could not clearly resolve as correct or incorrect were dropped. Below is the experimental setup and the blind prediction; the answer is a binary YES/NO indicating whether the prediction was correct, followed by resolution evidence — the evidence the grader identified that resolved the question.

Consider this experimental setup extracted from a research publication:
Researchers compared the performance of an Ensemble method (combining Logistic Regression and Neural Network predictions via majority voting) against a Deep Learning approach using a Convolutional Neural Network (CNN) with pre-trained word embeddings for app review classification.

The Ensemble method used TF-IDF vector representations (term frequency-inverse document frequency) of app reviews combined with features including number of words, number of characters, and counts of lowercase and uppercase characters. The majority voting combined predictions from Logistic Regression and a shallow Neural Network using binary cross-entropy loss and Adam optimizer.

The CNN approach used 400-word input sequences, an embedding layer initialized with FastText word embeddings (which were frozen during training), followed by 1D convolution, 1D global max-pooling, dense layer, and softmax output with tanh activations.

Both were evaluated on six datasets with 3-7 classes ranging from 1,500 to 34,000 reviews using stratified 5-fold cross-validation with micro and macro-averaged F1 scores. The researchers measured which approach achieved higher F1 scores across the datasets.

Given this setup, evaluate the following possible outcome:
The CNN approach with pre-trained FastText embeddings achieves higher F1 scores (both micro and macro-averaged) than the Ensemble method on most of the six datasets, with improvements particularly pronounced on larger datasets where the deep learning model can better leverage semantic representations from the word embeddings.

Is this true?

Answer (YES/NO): YES